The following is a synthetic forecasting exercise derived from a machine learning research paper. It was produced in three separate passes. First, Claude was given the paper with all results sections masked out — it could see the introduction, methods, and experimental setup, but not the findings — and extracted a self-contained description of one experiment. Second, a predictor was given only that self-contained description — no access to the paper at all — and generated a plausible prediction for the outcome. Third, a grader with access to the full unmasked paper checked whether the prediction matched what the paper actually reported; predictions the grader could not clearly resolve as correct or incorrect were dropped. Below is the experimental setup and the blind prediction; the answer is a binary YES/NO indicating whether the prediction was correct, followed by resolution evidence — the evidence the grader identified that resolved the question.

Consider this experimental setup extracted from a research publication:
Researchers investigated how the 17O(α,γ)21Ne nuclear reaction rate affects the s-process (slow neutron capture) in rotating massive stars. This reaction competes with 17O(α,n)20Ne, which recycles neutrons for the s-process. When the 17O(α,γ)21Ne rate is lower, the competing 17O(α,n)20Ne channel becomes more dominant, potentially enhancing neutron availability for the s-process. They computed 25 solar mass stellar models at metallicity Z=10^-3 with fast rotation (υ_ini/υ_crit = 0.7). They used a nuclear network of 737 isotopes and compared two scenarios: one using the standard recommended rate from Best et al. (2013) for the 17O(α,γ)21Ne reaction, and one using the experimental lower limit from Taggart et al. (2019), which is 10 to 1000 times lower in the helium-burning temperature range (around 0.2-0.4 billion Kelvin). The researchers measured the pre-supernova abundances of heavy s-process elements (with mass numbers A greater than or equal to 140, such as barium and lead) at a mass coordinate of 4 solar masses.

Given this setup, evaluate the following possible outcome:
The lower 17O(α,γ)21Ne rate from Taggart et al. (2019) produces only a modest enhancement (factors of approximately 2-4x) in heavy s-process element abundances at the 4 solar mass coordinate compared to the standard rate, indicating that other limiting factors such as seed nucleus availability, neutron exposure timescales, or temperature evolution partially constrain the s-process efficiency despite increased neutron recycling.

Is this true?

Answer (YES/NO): NO